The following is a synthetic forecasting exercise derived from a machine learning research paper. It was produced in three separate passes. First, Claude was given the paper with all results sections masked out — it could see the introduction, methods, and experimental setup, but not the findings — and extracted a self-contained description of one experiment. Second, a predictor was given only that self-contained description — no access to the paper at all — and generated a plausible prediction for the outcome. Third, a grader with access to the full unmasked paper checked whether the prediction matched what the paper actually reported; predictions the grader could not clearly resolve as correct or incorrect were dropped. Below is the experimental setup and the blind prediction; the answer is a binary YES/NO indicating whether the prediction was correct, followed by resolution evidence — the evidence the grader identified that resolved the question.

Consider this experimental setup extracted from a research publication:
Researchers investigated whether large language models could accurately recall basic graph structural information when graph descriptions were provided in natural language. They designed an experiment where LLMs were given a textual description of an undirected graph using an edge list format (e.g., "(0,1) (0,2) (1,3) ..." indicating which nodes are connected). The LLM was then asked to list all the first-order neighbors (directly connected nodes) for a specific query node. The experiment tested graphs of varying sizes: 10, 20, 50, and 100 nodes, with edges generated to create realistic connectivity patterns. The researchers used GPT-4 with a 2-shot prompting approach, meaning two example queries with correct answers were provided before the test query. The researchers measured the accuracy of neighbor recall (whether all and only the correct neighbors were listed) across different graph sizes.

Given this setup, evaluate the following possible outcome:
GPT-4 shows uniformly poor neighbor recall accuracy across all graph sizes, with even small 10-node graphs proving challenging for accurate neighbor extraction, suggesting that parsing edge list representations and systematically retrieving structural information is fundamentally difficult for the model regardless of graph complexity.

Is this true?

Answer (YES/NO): NO